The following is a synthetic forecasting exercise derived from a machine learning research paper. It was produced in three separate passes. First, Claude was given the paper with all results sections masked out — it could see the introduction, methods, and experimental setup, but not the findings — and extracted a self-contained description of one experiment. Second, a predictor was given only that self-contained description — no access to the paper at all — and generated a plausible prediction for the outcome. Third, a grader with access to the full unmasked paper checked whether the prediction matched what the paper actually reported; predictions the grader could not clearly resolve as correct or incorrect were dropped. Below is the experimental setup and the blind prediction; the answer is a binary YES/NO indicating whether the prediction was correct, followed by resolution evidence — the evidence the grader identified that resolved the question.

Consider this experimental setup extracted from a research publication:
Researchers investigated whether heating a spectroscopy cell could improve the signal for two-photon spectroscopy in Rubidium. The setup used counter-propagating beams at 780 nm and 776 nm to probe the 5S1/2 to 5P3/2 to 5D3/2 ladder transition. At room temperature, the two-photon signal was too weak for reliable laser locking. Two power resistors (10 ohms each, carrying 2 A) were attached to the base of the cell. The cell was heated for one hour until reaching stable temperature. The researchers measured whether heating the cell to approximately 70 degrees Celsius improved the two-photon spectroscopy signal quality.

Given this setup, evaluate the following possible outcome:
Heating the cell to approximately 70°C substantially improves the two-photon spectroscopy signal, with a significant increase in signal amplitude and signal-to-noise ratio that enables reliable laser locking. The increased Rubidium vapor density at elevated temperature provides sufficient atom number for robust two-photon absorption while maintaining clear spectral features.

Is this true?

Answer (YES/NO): YES